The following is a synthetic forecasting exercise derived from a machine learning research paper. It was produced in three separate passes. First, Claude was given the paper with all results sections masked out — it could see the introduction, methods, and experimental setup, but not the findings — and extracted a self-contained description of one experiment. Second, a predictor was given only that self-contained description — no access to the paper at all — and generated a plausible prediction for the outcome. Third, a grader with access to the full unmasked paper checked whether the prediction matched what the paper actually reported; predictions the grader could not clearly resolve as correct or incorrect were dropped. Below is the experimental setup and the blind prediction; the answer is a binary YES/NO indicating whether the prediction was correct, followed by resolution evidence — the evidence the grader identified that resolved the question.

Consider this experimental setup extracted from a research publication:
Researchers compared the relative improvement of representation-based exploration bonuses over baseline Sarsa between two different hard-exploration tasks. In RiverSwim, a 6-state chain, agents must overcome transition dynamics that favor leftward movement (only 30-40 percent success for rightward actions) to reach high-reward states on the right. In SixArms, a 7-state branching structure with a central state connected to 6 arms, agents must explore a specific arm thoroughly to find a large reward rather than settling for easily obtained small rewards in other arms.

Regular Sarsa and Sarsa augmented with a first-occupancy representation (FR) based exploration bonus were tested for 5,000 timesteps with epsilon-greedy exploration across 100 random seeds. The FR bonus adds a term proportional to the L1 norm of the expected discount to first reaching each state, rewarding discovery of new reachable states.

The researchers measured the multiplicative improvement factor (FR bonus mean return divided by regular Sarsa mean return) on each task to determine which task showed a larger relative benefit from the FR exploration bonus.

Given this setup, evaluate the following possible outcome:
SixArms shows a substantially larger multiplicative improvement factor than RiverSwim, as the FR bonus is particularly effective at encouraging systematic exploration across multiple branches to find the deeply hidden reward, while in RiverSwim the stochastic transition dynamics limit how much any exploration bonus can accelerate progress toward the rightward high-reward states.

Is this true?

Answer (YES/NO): NO